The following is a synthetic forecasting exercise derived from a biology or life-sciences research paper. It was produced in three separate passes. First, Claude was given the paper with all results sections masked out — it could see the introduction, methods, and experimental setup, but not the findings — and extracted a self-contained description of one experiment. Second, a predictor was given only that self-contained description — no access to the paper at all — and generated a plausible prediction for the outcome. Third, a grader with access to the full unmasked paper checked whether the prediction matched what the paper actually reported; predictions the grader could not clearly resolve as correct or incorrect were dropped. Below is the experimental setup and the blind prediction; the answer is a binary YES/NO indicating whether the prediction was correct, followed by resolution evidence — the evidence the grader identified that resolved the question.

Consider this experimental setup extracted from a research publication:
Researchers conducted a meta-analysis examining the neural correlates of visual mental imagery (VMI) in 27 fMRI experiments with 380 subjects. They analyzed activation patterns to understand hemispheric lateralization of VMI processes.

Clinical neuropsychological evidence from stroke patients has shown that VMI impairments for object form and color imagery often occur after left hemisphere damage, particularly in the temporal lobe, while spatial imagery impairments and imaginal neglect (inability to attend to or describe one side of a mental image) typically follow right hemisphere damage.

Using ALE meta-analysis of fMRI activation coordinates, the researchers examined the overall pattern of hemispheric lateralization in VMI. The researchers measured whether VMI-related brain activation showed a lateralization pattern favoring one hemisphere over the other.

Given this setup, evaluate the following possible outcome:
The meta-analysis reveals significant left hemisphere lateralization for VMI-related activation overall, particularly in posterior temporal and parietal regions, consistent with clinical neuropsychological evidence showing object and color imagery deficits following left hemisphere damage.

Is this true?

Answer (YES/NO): NO